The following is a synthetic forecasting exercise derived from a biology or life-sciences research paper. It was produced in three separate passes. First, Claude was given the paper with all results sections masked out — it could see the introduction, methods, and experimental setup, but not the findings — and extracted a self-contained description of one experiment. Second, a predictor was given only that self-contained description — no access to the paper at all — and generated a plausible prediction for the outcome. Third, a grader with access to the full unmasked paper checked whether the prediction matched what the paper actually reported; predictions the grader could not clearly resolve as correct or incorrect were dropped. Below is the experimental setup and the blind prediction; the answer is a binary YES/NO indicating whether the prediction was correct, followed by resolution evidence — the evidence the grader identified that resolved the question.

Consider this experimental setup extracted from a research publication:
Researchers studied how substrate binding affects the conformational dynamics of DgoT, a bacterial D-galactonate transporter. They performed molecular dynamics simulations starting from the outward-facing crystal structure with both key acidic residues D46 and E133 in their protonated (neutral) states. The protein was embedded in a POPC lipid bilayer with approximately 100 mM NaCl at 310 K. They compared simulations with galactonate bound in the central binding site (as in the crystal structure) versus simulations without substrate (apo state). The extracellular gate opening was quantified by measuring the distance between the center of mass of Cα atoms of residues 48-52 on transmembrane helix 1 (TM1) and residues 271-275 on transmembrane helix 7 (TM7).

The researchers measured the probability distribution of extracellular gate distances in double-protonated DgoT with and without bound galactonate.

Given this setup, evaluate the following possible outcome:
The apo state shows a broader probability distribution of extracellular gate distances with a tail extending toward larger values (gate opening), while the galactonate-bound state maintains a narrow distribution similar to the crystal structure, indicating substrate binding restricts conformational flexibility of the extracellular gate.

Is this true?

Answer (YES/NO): NO